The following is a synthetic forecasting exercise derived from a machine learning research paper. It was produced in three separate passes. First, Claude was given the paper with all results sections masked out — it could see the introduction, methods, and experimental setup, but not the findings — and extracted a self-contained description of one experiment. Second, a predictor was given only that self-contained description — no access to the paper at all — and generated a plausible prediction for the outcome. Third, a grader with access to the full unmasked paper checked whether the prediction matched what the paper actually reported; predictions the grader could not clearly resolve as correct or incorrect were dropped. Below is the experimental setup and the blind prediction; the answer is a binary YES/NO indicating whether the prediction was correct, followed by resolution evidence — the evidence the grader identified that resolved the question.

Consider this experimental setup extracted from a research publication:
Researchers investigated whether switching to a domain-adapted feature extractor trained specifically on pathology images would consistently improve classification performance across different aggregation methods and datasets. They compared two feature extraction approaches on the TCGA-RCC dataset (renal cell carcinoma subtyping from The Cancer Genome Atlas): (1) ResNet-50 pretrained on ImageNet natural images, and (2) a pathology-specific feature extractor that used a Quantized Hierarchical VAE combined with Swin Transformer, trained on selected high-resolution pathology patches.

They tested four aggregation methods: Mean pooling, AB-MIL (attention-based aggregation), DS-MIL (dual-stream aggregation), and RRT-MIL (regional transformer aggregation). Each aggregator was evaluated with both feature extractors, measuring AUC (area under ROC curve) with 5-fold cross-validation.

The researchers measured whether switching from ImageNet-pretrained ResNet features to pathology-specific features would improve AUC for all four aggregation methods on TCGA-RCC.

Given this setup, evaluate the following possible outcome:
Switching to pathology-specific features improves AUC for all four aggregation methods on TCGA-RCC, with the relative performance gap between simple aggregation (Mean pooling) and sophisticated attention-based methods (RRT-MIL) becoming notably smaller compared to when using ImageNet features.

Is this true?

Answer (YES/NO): NO